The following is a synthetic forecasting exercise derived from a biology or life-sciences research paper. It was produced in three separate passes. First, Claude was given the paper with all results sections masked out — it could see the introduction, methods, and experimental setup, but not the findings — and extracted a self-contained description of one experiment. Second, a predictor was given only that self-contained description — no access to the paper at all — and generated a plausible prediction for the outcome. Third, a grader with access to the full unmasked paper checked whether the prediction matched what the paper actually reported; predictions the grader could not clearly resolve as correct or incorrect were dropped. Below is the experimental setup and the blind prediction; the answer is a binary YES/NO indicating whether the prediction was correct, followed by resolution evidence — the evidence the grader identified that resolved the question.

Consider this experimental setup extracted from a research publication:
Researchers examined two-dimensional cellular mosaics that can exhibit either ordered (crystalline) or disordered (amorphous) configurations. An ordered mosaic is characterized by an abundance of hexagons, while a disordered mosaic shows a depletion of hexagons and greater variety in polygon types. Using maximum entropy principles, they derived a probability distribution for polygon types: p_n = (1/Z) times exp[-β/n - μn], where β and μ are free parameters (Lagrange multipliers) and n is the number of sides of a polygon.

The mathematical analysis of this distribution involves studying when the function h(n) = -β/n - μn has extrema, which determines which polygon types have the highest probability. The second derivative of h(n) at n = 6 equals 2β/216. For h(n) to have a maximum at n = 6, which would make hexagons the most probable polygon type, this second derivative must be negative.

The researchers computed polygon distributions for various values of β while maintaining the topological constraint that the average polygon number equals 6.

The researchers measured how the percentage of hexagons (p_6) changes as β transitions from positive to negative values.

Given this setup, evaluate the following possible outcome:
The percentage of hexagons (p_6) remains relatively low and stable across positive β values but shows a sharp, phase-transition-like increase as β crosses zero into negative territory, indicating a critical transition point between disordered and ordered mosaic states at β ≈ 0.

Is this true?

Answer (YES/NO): NO